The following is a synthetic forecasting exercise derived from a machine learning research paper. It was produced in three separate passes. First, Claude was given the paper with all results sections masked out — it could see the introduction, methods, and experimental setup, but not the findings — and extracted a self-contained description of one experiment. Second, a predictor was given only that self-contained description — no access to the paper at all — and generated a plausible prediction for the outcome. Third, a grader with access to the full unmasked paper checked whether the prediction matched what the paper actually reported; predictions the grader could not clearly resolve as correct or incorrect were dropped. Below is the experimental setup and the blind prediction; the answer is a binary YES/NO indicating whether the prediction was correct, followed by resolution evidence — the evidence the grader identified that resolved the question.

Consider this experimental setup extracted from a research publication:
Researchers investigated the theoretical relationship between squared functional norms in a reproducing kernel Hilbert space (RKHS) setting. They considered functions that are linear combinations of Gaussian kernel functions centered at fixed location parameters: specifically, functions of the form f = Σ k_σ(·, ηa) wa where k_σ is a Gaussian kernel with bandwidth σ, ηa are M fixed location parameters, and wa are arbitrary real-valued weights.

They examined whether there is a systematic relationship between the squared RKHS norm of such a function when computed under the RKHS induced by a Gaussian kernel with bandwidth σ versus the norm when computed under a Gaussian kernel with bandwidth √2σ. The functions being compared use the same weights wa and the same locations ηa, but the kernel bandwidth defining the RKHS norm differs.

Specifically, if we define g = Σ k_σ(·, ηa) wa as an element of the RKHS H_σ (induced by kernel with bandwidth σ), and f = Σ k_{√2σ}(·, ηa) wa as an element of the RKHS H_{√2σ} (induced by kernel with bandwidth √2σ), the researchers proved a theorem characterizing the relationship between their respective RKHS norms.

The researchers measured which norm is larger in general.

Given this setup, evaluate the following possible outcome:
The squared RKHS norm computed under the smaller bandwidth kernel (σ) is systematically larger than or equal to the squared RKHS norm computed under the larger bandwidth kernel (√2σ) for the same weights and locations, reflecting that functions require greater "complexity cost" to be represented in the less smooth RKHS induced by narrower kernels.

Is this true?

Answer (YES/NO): YES